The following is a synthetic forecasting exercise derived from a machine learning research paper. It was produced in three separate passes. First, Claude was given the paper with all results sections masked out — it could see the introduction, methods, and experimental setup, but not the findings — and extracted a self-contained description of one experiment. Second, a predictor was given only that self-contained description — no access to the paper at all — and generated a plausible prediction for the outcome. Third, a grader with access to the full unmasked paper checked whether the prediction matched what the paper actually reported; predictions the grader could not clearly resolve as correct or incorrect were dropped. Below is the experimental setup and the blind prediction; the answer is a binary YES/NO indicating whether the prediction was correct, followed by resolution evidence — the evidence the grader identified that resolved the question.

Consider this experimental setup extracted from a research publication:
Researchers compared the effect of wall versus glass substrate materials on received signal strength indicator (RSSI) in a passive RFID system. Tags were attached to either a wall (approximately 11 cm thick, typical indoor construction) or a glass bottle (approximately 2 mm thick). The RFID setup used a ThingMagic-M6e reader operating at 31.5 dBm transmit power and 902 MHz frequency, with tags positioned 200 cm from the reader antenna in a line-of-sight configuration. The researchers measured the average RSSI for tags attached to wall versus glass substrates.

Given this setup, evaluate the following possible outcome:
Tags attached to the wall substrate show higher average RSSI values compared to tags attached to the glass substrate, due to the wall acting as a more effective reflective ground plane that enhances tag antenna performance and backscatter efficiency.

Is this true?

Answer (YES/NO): NO